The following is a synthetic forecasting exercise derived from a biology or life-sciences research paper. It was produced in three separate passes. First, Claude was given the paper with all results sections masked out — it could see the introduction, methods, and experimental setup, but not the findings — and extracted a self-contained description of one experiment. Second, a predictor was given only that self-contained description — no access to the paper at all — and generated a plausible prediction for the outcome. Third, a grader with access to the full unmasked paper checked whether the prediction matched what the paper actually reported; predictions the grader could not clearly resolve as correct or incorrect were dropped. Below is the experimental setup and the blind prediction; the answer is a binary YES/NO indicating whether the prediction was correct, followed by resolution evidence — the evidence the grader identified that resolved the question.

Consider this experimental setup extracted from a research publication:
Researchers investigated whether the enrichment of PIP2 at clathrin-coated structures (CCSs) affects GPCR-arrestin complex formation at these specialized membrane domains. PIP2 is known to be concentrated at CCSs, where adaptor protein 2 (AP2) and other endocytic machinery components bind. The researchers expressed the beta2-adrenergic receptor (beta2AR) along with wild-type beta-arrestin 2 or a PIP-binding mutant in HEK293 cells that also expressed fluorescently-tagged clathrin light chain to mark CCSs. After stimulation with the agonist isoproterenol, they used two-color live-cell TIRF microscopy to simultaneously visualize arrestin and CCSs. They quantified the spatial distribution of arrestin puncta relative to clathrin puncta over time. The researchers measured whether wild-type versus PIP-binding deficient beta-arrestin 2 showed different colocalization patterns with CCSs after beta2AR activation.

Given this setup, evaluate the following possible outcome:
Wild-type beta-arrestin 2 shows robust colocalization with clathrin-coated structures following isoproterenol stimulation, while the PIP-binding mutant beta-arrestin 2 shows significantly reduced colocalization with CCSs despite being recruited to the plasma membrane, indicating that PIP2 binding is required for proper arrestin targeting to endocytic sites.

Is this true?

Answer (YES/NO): YES